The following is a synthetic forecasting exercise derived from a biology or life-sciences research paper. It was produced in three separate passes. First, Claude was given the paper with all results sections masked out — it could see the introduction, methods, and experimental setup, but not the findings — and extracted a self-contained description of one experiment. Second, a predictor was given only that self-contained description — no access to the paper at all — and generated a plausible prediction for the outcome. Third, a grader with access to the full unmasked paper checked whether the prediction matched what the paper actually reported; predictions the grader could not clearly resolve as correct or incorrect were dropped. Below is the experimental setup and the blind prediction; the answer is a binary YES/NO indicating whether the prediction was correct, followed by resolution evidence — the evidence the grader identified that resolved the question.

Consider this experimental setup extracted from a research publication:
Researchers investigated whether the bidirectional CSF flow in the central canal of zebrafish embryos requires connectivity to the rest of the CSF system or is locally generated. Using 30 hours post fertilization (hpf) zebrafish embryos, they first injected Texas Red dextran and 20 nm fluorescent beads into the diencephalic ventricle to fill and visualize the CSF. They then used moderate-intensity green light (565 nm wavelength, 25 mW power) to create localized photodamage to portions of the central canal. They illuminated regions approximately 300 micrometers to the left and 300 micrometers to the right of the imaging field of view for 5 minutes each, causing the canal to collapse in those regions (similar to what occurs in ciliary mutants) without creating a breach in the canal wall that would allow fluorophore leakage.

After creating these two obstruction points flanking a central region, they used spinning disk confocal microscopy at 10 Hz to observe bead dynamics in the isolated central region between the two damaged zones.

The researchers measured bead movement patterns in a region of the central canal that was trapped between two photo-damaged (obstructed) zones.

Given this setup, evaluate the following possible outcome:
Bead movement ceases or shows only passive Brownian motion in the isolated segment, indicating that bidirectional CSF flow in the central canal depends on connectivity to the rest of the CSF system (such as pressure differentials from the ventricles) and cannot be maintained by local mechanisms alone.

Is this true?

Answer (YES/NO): NO